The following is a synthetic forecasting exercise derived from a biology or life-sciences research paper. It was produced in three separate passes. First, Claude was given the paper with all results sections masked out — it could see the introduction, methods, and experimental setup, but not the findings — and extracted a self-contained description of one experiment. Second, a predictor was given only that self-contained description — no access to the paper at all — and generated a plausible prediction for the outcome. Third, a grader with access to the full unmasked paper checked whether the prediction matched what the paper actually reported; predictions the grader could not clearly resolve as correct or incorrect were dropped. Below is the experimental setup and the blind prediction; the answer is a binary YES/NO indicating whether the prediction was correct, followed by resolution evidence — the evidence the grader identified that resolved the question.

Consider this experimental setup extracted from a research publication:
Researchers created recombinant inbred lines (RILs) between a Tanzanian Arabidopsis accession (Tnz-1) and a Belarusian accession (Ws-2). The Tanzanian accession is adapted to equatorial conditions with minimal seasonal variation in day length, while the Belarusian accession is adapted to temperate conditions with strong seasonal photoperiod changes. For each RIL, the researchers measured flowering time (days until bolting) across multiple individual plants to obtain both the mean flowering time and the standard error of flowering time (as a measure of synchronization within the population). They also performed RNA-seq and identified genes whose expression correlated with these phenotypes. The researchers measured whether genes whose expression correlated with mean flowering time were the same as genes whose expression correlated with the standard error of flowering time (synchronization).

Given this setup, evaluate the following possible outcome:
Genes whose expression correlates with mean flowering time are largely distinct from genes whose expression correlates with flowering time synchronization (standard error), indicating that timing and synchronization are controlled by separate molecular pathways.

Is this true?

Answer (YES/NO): NO